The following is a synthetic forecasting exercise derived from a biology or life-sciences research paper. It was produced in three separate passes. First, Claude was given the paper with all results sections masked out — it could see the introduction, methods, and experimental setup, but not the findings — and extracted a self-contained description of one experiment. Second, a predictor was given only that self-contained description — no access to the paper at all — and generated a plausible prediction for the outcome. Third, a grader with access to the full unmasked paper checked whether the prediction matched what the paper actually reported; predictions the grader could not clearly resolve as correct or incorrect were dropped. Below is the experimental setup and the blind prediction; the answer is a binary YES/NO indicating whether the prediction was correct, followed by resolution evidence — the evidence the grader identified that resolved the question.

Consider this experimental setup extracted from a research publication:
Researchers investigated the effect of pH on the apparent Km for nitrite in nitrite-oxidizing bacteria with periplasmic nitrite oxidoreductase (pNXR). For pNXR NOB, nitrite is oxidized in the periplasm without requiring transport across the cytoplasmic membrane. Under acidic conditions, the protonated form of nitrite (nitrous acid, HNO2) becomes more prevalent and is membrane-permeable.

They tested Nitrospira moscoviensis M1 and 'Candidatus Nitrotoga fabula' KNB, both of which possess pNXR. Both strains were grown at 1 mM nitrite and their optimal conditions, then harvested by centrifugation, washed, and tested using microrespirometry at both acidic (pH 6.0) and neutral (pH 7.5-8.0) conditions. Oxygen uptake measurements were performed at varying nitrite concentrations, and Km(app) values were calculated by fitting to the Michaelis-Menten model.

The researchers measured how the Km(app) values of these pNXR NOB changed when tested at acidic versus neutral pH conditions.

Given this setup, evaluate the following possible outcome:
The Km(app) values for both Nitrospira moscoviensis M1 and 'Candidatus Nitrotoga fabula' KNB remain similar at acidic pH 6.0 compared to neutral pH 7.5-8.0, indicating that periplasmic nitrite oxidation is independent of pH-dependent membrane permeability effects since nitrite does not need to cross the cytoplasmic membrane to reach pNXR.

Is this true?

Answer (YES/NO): YES